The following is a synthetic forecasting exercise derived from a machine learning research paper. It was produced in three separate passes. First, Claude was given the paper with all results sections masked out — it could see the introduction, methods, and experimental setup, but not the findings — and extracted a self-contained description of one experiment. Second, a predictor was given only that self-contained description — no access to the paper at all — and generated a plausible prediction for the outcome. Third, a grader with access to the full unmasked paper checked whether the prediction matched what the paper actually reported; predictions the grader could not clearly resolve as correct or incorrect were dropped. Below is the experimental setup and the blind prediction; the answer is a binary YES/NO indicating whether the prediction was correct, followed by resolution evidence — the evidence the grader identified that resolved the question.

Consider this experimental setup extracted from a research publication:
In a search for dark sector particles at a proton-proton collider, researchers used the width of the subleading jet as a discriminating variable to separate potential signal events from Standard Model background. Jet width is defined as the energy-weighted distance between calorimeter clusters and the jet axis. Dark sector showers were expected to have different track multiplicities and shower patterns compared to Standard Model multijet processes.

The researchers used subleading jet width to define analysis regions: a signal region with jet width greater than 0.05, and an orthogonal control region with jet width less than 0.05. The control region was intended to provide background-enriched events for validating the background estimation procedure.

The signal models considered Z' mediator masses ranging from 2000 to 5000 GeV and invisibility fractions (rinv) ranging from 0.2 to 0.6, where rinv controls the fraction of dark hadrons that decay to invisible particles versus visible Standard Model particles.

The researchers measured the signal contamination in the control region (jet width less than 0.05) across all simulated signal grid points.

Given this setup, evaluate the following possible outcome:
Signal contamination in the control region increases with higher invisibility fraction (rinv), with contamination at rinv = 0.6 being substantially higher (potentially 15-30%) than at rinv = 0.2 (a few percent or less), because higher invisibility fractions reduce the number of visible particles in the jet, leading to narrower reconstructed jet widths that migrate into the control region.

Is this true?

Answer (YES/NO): NO